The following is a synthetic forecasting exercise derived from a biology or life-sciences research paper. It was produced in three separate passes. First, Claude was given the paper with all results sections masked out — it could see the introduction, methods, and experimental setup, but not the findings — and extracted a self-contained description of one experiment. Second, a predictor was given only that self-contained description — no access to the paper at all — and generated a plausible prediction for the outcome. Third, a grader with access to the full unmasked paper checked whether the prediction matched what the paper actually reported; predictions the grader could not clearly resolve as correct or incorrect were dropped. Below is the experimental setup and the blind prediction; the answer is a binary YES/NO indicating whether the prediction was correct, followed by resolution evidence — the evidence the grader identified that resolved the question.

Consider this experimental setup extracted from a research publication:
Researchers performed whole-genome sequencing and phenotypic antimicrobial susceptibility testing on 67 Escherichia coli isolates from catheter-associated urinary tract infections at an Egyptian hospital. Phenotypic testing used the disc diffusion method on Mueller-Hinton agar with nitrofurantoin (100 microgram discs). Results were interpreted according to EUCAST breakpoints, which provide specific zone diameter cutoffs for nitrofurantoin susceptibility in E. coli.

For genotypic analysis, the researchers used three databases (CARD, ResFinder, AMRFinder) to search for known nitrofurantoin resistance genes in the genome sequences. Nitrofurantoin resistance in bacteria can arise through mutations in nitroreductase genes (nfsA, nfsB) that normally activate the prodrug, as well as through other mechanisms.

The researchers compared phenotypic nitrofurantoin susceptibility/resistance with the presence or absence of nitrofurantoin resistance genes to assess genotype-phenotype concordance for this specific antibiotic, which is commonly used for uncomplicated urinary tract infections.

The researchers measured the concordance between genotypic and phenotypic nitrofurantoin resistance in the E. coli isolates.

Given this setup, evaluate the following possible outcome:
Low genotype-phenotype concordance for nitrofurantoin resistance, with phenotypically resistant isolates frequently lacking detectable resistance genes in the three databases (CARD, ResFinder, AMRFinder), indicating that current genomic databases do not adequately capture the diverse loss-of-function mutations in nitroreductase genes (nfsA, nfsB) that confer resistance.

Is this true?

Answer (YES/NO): NO